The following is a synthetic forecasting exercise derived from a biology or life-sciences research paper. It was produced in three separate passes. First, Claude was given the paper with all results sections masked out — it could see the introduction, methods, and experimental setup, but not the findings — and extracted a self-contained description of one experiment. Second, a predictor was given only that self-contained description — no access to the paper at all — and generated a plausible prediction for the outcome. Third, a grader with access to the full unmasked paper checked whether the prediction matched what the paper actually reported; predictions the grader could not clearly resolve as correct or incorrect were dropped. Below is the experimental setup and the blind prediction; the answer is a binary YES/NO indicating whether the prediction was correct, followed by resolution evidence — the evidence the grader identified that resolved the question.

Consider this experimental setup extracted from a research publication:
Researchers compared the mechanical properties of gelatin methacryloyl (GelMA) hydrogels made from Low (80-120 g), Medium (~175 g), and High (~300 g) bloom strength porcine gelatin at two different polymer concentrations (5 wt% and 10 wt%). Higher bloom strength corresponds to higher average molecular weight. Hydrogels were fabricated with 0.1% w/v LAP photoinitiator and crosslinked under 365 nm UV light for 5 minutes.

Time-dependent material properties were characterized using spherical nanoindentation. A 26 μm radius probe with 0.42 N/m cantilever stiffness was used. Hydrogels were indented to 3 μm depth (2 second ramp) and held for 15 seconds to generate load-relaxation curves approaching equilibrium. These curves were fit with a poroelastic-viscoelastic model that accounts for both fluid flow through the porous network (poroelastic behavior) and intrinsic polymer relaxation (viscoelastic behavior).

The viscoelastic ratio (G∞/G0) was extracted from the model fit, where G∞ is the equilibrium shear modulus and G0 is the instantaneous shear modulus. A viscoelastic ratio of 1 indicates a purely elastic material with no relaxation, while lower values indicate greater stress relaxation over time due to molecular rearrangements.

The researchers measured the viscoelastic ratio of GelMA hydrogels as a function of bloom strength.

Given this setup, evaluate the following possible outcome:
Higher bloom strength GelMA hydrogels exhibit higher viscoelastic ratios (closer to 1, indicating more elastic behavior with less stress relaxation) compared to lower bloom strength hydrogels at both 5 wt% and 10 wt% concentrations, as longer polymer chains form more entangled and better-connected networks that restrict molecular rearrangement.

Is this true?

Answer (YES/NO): YES